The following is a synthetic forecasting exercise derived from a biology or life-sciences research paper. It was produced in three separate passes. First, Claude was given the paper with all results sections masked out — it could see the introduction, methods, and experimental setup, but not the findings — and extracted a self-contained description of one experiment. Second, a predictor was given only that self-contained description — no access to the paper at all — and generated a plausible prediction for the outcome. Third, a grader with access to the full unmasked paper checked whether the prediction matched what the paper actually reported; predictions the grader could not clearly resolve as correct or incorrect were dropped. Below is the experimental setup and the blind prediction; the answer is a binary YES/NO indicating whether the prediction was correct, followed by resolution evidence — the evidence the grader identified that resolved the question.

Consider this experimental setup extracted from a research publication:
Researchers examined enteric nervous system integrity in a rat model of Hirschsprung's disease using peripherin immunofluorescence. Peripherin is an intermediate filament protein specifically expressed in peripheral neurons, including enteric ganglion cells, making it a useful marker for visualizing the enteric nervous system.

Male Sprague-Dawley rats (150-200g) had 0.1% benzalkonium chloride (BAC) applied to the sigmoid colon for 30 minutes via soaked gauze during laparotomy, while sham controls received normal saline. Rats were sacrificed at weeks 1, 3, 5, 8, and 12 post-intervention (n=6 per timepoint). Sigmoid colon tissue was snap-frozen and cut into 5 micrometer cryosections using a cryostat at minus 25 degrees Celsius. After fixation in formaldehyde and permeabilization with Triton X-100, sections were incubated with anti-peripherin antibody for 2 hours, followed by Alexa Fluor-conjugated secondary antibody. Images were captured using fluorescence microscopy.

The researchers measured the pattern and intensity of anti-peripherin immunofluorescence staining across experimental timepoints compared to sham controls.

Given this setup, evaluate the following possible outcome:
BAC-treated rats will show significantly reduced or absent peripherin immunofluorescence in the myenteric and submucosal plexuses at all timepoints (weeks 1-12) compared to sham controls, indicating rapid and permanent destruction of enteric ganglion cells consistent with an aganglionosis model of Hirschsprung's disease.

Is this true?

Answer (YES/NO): NO